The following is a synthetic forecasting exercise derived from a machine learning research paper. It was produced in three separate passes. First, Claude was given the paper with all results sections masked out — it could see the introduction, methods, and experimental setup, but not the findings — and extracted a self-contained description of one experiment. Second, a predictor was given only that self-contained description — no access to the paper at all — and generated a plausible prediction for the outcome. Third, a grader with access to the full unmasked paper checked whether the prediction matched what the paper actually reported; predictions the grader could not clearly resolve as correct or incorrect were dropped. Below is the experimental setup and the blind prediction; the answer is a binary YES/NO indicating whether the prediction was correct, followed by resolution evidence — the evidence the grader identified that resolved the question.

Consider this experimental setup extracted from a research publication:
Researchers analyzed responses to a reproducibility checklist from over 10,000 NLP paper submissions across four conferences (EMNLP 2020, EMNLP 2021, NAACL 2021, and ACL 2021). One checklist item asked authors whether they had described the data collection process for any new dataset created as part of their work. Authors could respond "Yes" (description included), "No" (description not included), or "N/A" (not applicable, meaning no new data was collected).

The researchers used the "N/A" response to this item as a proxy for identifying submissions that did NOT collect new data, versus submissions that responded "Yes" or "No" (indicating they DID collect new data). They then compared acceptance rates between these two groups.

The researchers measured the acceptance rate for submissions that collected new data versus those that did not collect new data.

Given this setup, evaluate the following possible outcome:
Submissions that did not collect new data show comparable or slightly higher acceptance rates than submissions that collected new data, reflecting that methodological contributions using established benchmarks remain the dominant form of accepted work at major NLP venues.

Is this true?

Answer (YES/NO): NO